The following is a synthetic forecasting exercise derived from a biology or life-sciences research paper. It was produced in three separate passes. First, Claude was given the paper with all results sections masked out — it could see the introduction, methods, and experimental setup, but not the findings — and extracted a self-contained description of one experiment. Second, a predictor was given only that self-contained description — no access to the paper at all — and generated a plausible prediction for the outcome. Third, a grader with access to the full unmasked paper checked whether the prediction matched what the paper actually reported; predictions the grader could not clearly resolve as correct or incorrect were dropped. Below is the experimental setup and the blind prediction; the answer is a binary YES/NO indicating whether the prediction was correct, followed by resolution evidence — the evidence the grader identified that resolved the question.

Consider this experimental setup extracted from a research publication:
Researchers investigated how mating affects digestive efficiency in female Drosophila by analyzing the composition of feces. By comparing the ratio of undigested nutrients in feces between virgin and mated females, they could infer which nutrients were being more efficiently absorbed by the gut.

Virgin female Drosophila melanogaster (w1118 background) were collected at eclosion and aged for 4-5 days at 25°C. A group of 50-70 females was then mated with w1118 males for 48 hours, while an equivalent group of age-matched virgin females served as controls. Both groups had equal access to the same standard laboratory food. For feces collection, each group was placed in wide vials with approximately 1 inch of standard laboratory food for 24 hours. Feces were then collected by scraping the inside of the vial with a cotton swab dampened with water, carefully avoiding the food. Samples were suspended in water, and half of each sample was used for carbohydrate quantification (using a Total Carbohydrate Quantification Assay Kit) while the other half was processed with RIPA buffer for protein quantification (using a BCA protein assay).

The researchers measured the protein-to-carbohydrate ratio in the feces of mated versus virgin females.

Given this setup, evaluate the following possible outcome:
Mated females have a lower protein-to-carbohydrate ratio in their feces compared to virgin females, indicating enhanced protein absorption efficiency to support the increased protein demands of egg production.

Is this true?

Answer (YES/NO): YES